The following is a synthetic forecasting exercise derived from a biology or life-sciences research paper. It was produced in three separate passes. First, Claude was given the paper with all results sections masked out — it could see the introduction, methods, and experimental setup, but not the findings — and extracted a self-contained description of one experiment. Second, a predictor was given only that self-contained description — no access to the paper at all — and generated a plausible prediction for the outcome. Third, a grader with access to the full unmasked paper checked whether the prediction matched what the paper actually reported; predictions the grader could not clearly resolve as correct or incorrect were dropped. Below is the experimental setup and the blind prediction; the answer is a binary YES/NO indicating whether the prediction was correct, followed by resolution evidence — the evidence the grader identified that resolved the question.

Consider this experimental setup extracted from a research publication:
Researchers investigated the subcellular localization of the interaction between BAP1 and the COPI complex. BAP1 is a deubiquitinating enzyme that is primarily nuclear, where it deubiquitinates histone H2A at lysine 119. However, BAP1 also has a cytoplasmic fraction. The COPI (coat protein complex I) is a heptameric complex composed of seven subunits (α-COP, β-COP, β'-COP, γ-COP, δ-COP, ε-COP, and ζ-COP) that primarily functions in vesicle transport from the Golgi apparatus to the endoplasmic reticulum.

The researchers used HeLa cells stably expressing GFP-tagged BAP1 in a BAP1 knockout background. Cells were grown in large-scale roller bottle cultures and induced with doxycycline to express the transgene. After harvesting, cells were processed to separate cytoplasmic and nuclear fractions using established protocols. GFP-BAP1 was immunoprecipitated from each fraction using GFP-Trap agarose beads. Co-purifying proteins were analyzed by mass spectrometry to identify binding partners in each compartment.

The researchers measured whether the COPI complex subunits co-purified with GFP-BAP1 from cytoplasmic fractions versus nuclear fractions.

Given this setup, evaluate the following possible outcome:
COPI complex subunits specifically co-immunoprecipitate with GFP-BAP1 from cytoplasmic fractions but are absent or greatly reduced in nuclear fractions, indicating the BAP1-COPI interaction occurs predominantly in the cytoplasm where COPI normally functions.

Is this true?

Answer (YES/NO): YES